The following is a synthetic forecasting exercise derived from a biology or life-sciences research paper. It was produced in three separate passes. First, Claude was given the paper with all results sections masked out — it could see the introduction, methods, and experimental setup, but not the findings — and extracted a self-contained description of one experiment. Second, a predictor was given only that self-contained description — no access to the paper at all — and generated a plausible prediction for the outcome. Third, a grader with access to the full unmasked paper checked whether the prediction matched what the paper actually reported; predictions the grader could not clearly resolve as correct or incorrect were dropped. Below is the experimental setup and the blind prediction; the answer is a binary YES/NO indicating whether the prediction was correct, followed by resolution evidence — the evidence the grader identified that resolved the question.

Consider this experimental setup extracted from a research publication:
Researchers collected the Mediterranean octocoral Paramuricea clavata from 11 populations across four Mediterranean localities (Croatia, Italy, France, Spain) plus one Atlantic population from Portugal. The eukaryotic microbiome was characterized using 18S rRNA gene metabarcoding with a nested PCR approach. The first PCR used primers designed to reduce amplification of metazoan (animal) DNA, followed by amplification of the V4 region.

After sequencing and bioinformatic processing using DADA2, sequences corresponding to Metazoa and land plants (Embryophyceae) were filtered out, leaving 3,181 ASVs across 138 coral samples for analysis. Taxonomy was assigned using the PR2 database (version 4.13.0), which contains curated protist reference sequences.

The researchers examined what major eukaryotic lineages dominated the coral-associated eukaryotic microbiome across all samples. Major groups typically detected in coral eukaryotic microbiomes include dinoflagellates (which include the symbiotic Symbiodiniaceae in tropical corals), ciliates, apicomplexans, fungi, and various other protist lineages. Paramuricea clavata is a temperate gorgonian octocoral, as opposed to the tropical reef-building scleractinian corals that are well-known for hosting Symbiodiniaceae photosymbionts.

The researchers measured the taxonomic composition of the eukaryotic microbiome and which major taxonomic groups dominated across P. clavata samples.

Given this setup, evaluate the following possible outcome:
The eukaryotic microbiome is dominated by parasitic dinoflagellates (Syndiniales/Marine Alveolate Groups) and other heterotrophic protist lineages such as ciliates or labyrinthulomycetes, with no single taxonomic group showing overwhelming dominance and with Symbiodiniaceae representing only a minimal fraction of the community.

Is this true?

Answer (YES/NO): NO